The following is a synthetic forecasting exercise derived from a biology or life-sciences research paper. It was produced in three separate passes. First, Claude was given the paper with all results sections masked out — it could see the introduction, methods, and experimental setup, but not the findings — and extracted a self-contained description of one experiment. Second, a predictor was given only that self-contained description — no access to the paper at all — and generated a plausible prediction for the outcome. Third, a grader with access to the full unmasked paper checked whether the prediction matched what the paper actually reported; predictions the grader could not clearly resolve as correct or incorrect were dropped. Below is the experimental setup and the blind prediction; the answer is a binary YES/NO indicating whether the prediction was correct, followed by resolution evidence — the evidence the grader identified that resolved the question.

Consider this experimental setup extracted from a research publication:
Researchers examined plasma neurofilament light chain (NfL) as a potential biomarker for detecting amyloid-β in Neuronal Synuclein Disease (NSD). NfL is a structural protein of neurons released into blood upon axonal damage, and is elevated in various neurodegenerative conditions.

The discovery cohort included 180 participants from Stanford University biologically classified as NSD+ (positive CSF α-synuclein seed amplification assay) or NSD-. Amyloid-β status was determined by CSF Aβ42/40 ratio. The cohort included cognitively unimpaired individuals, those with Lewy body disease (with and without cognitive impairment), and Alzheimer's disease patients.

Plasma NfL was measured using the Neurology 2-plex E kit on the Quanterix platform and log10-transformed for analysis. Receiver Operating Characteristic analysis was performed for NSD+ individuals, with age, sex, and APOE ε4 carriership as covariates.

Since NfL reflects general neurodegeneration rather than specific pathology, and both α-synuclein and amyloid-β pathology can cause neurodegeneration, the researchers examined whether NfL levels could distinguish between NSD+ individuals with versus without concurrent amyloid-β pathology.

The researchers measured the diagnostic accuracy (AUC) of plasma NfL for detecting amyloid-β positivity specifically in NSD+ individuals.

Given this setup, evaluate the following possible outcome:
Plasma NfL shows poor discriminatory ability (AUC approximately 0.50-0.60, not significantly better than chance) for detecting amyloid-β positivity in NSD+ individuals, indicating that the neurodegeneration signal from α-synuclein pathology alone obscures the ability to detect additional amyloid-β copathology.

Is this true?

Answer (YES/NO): NO